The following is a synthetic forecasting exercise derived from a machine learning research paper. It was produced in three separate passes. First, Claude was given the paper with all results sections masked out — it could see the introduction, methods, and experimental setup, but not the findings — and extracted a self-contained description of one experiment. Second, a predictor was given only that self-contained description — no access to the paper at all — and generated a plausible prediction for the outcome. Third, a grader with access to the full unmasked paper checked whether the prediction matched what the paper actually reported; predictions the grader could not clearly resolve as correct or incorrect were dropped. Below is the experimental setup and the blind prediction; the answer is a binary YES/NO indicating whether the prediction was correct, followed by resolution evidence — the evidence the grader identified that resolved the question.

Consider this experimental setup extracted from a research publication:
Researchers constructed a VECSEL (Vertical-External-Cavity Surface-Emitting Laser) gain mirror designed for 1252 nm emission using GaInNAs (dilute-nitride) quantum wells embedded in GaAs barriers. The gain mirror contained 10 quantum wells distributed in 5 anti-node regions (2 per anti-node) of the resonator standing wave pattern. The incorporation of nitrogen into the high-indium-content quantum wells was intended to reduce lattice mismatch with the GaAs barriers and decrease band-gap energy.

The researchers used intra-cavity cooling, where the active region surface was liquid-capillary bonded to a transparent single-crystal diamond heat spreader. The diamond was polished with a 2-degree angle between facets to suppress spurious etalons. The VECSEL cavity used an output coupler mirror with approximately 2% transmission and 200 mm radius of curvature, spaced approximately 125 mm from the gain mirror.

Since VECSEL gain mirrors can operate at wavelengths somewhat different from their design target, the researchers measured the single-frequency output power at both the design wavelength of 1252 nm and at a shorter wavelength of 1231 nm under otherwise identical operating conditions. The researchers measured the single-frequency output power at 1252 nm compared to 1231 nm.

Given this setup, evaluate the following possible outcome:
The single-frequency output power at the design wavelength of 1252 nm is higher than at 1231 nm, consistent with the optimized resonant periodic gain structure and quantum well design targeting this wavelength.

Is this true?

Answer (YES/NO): NO